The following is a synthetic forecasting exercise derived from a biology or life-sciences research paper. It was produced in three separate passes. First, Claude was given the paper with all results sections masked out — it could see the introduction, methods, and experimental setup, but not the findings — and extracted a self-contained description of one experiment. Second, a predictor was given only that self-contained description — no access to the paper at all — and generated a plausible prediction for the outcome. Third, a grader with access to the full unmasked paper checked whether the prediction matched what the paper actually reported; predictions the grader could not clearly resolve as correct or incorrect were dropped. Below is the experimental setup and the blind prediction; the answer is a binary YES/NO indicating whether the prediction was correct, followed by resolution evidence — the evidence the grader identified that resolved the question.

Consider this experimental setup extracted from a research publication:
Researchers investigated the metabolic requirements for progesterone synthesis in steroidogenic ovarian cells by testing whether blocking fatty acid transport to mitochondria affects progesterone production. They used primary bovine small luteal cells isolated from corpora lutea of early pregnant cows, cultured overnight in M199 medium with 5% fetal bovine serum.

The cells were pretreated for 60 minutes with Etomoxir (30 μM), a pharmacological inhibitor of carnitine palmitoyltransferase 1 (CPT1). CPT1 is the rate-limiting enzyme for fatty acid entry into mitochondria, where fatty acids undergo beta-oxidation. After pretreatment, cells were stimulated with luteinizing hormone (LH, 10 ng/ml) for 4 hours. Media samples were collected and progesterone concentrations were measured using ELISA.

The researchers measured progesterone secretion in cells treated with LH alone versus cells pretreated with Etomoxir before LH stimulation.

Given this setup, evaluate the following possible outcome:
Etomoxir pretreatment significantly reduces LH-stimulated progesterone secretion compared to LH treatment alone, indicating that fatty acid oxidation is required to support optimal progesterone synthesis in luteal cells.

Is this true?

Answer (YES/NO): YES